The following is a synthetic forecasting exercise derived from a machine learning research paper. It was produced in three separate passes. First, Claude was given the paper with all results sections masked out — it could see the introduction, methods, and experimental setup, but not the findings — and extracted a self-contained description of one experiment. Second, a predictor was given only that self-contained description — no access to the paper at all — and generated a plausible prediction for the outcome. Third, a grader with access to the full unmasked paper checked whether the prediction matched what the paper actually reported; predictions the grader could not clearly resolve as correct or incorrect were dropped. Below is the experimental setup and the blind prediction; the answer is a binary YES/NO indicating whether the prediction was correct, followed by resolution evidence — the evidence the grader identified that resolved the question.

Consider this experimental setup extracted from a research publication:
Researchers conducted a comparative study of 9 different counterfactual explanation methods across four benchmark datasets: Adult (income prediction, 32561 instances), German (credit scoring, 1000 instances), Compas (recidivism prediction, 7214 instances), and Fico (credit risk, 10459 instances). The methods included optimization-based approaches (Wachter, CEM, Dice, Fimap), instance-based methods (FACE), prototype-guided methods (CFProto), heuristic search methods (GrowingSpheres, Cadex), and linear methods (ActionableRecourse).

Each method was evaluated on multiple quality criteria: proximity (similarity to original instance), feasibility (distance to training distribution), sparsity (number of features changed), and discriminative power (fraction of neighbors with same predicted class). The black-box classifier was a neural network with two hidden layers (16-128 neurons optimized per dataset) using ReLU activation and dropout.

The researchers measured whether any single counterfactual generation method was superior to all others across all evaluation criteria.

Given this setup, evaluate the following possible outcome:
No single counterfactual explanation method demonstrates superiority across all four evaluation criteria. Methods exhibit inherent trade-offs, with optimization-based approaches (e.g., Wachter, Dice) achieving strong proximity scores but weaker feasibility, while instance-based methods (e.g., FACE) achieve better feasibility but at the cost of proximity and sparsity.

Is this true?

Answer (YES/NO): NO